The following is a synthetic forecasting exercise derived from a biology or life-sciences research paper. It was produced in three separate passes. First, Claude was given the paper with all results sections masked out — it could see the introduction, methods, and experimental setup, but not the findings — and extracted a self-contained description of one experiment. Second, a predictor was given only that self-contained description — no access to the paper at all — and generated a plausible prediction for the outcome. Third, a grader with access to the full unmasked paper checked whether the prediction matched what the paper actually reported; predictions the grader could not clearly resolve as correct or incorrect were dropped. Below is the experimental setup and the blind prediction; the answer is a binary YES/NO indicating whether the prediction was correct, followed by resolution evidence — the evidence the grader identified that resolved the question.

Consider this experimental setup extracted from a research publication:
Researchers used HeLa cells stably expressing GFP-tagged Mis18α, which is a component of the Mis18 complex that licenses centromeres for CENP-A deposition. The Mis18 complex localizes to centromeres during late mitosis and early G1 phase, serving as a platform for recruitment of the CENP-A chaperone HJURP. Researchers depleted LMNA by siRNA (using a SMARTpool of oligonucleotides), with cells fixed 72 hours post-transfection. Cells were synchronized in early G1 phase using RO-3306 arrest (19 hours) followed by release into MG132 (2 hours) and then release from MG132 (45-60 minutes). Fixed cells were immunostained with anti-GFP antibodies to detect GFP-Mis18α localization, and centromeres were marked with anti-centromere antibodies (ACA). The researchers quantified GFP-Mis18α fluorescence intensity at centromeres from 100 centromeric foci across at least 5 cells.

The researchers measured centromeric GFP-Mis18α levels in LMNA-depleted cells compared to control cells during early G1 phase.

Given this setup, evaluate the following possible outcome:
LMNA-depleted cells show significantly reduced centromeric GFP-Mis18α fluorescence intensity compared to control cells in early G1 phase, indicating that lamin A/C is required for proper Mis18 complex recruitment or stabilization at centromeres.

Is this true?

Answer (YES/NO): YES